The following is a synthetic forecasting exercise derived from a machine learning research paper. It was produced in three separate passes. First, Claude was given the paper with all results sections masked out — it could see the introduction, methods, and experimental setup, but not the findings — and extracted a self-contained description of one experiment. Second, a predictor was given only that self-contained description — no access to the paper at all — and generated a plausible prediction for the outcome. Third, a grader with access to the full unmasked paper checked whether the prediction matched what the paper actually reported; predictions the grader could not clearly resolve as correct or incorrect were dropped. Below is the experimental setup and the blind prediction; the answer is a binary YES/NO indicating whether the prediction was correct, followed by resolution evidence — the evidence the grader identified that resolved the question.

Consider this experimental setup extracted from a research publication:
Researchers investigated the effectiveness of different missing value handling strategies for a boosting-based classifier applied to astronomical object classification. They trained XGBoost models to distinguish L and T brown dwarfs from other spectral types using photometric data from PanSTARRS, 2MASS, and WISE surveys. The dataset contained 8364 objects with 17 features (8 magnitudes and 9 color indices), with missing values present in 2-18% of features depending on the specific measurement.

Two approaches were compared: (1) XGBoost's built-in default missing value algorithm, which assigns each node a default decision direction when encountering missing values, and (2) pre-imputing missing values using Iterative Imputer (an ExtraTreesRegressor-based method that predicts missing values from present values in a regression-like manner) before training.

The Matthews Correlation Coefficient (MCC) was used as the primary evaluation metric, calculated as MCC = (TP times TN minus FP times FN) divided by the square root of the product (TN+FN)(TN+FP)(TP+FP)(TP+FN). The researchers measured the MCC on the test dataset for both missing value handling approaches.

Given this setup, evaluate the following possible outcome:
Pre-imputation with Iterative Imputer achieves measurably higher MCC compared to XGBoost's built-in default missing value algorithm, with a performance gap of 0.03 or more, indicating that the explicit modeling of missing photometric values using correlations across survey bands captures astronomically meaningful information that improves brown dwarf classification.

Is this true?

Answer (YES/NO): NO